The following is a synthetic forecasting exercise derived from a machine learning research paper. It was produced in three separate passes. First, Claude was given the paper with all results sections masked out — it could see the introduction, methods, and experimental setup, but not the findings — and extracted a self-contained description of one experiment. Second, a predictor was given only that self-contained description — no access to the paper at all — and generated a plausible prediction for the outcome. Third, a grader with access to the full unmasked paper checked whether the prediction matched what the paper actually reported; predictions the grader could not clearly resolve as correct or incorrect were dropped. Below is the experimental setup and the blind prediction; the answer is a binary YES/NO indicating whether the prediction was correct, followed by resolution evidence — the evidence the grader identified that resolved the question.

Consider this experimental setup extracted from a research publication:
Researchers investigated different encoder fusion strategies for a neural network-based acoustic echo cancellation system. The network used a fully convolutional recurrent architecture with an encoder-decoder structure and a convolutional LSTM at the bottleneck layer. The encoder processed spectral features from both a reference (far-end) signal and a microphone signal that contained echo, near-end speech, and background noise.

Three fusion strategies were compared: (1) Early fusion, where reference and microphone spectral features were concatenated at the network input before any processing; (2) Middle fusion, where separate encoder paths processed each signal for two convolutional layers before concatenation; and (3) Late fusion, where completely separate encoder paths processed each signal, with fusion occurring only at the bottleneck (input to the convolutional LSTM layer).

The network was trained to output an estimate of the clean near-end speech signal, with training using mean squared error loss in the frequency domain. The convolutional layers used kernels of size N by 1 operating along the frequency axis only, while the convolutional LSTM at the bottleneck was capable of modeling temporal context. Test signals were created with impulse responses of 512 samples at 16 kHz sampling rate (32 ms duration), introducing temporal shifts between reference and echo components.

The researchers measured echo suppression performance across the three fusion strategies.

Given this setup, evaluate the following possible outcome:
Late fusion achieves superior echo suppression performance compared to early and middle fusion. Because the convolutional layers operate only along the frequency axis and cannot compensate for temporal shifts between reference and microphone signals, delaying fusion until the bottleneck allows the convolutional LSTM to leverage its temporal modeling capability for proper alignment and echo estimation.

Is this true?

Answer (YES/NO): NO